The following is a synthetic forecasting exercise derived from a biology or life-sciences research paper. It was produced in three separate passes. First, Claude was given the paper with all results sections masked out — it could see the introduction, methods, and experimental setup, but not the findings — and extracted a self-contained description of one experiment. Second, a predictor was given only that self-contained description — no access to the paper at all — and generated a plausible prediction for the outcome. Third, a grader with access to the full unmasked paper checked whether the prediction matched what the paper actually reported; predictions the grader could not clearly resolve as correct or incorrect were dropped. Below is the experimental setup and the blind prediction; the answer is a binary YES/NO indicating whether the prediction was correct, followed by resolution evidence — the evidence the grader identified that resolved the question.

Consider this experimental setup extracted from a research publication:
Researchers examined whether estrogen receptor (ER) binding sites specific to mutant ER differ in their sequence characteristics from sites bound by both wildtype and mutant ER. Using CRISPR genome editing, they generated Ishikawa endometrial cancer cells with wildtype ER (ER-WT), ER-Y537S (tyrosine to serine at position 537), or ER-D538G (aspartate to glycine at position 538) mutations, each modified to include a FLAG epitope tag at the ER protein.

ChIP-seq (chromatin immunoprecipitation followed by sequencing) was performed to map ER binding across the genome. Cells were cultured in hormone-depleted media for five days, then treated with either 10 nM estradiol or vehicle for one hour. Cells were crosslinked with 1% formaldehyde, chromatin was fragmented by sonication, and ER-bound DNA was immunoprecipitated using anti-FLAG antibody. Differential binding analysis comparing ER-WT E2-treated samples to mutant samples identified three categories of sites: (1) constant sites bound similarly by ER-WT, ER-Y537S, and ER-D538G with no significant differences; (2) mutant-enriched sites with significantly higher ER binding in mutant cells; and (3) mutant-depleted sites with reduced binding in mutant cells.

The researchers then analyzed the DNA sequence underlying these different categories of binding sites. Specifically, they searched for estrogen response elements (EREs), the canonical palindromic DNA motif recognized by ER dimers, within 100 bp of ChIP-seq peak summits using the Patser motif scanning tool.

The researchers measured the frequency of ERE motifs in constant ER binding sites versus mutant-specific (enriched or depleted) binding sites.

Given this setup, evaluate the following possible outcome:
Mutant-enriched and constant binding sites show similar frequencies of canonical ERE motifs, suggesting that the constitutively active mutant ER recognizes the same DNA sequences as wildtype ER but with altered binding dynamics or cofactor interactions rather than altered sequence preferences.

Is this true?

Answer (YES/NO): NO